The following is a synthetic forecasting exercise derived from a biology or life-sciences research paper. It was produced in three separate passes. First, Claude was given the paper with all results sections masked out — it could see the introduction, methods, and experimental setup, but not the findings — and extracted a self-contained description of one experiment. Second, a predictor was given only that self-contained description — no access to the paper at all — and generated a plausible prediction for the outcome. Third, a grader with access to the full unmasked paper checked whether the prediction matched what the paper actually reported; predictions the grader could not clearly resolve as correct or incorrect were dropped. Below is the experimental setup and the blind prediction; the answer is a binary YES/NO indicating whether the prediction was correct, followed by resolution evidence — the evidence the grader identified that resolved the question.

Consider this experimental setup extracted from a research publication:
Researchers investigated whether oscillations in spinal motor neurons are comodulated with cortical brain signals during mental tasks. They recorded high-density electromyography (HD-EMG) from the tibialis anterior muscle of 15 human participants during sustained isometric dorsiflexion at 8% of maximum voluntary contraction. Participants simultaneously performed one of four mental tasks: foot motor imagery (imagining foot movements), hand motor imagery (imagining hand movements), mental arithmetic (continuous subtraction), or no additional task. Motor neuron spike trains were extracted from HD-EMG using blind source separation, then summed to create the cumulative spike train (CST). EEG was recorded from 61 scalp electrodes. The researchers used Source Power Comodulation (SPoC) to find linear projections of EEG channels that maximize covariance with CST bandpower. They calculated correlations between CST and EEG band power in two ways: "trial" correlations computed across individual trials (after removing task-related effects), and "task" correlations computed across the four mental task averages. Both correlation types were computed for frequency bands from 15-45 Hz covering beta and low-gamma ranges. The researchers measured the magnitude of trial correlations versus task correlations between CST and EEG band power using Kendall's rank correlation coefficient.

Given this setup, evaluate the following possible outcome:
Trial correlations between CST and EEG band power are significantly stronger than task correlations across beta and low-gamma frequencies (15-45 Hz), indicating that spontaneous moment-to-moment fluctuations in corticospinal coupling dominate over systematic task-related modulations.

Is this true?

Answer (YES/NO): NO